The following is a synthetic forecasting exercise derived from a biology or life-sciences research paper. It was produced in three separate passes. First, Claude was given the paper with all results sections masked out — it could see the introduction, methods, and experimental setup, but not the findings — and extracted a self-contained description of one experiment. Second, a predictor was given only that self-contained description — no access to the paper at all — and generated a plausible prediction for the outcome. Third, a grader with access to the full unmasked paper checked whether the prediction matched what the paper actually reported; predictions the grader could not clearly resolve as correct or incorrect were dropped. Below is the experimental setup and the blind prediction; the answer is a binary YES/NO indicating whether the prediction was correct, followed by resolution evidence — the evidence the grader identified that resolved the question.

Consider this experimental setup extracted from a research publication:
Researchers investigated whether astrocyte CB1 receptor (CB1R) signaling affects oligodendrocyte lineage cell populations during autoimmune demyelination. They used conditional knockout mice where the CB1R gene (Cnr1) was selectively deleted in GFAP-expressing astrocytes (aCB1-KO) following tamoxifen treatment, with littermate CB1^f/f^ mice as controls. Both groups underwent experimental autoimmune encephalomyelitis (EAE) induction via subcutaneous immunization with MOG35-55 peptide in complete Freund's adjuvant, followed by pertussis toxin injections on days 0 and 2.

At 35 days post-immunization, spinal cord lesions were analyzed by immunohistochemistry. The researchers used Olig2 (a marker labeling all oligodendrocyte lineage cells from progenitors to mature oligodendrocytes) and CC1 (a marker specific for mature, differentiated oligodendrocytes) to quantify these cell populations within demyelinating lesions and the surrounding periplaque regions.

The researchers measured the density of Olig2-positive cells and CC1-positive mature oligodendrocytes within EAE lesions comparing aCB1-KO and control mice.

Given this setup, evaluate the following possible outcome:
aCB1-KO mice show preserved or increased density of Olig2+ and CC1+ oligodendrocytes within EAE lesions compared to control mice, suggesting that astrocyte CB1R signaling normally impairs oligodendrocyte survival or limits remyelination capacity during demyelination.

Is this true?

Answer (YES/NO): NO